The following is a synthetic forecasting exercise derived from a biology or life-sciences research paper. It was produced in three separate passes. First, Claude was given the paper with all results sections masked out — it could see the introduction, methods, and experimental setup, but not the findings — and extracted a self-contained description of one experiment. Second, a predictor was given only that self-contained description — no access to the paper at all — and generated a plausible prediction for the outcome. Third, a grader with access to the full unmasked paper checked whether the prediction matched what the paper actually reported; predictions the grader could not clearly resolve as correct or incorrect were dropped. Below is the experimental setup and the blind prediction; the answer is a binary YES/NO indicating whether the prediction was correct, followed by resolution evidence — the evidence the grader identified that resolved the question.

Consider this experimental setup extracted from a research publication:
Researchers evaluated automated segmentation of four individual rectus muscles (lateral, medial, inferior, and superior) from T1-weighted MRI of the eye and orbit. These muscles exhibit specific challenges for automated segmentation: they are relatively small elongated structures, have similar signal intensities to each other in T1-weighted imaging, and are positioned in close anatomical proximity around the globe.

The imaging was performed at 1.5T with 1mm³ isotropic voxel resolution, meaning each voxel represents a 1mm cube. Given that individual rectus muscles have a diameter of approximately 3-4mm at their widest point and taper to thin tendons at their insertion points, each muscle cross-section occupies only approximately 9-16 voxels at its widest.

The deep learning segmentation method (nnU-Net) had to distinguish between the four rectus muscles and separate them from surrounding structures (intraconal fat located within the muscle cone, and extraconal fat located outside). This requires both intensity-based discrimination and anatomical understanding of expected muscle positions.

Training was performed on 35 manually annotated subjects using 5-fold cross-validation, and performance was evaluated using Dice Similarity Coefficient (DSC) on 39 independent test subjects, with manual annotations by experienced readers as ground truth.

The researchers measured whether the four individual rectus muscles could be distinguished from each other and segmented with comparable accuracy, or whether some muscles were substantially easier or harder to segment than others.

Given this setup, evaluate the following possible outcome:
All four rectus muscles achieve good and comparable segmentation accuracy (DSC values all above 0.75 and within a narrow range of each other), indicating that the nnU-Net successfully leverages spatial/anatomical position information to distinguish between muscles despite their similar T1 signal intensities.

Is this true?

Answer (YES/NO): NO